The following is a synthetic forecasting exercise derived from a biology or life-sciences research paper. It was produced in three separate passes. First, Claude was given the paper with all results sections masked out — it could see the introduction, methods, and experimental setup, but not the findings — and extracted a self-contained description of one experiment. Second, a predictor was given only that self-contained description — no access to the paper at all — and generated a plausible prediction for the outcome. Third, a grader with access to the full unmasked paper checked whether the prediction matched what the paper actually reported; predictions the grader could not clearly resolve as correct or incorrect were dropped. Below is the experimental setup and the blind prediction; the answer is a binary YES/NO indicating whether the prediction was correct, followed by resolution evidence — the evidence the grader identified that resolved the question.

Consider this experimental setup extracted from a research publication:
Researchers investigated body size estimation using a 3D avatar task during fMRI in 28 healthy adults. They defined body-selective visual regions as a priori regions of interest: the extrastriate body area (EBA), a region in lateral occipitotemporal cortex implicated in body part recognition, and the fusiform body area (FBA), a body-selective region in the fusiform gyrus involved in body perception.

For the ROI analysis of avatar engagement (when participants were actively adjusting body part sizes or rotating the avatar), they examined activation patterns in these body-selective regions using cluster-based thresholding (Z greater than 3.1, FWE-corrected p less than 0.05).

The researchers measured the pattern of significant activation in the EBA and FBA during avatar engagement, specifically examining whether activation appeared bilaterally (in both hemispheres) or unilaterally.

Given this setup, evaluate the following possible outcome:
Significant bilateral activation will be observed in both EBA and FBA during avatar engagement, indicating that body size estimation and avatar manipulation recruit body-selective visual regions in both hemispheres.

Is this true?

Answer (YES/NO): NO